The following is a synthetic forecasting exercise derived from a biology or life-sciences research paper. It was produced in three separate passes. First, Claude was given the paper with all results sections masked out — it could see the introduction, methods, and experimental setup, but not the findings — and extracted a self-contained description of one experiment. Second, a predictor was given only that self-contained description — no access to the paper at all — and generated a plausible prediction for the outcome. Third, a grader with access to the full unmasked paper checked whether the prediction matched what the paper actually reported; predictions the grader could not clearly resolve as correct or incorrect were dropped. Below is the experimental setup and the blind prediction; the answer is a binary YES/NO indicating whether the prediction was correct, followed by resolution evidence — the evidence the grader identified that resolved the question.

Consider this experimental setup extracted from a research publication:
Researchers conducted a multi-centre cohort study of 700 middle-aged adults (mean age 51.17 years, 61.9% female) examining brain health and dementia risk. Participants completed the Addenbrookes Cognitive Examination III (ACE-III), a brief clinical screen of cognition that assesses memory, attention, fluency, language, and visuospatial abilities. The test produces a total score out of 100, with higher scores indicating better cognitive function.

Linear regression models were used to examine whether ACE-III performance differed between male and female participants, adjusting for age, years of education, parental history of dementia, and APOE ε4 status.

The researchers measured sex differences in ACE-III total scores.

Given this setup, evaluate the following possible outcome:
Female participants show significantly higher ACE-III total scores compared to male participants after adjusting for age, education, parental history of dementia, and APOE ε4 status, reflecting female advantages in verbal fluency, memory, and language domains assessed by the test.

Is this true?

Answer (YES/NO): YES